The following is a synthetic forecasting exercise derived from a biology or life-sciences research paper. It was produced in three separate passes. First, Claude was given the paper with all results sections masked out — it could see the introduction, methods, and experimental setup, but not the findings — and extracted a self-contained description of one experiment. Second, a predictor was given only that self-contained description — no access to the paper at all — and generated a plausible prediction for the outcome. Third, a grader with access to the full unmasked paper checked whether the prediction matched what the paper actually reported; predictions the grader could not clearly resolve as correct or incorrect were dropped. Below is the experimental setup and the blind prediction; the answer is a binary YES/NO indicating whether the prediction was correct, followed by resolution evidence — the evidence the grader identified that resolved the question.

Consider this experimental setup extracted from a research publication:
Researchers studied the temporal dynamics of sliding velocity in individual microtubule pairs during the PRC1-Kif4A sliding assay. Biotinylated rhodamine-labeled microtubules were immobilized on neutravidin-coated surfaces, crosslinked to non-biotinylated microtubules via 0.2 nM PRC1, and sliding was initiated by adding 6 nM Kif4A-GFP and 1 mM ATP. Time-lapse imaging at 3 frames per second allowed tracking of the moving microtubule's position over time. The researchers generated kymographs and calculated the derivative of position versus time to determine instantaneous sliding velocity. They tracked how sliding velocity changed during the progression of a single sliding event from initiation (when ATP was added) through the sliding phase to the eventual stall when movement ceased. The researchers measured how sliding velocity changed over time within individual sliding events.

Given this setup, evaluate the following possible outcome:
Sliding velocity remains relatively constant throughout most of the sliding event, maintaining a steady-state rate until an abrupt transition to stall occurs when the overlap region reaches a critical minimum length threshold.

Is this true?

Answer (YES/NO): NO